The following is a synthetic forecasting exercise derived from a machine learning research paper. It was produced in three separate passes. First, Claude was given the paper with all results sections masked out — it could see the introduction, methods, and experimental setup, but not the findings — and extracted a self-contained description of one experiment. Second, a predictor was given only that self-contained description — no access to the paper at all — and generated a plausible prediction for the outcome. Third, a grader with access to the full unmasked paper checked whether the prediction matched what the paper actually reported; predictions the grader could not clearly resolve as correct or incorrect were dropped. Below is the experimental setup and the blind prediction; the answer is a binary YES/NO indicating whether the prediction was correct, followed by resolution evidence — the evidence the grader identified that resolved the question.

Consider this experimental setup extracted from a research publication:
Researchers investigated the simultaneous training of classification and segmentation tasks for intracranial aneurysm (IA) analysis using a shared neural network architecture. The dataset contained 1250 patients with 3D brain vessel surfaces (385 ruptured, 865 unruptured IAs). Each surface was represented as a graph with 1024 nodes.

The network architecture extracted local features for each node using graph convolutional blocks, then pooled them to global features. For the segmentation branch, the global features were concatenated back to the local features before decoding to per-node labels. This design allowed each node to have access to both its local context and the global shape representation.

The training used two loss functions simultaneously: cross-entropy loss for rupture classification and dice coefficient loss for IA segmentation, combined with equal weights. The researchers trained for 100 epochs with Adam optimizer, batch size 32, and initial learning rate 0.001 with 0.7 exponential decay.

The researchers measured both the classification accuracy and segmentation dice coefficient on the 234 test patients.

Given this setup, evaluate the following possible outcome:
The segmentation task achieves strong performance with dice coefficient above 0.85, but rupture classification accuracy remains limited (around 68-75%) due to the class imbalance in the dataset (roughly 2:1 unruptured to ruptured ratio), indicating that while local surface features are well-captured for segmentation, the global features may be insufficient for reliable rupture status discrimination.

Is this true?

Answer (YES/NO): NO